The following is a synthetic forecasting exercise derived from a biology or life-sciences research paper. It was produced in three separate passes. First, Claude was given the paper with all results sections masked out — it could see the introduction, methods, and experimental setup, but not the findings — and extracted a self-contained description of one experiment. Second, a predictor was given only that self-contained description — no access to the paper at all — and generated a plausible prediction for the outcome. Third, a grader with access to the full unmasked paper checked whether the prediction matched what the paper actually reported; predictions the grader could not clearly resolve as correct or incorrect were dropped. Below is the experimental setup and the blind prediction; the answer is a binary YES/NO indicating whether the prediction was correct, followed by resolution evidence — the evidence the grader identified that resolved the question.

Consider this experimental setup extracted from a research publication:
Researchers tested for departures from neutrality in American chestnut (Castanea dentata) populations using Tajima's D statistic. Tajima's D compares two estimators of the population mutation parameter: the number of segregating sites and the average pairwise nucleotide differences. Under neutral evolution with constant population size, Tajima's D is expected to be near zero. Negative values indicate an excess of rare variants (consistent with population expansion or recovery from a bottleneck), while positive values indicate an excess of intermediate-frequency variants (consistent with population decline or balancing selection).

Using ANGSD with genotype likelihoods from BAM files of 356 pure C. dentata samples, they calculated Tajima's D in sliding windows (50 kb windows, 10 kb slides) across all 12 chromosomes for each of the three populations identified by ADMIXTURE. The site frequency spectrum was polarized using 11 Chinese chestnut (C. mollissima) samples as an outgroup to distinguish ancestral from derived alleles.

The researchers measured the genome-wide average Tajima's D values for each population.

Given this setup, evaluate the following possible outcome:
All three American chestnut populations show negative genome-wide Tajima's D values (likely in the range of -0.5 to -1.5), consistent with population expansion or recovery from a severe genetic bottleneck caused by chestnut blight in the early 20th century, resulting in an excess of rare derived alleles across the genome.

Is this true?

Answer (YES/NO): NO